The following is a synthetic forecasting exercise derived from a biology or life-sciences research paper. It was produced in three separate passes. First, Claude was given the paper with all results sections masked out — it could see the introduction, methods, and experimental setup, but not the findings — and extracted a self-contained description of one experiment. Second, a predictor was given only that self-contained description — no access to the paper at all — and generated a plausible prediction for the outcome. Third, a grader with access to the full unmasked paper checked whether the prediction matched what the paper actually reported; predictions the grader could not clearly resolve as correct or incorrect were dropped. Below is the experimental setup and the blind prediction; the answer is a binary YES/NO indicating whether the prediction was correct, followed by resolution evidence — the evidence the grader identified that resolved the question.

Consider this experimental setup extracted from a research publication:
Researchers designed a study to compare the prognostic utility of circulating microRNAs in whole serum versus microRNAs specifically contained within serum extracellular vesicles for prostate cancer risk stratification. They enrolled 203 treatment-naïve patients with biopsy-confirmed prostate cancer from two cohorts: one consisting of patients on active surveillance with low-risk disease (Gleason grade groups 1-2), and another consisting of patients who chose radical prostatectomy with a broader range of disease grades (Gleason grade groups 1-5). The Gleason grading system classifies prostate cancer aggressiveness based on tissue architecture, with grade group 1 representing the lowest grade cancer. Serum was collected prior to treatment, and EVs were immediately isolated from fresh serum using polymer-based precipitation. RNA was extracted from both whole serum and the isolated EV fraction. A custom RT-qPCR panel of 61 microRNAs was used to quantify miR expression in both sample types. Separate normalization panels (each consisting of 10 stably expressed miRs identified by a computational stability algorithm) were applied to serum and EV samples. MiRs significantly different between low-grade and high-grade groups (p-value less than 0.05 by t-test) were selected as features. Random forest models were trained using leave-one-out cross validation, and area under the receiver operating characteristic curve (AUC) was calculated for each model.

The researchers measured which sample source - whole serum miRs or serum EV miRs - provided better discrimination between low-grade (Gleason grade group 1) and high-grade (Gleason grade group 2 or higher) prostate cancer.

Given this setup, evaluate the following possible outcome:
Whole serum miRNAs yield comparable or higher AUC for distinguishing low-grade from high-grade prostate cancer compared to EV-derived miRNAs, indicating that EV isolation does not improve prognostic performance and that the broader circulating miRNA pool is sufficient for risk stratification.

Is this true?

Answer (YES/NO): YES